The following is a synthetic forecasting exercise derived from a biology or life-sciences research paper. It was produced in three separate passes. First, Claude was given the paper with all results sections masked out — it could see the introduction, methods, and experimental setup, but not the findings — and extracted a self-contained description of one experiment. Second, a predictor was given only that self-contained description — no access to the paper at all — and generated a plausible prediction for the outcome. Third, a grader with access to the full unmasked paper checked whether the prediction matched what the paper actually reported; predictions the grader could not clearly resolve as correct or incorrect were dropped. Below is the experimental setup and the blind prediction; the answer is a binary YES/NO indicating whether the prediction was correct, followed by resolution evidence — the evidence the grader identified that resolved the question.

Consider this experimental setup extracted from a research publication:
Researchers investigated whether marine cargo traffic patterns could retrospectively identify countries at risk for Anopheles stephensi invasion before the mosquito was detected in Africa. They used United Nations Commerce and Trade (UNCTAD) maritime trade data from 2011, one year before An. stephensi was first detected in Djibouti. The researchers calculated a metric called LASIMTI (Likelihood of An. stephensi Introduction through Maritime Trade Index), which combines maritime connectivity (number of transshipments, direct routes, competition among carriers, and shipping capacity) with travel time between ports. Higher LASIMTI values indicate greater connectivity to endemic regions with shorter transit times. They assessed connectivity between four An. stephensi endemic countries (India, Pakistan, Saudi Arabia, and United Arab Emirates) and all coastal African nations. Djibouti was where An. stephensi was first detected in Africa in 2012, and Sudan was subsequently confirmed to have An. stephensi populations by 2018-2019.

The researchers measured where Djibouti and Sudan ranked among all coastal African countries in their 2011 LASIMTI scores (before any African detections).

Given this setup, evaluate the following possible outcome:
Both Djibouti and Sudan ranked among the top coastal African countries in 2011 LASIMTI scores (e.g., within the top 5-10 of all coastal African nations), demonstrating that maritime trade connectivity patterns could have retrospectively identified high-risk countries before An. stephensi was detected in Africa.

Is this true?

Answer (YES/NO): YES